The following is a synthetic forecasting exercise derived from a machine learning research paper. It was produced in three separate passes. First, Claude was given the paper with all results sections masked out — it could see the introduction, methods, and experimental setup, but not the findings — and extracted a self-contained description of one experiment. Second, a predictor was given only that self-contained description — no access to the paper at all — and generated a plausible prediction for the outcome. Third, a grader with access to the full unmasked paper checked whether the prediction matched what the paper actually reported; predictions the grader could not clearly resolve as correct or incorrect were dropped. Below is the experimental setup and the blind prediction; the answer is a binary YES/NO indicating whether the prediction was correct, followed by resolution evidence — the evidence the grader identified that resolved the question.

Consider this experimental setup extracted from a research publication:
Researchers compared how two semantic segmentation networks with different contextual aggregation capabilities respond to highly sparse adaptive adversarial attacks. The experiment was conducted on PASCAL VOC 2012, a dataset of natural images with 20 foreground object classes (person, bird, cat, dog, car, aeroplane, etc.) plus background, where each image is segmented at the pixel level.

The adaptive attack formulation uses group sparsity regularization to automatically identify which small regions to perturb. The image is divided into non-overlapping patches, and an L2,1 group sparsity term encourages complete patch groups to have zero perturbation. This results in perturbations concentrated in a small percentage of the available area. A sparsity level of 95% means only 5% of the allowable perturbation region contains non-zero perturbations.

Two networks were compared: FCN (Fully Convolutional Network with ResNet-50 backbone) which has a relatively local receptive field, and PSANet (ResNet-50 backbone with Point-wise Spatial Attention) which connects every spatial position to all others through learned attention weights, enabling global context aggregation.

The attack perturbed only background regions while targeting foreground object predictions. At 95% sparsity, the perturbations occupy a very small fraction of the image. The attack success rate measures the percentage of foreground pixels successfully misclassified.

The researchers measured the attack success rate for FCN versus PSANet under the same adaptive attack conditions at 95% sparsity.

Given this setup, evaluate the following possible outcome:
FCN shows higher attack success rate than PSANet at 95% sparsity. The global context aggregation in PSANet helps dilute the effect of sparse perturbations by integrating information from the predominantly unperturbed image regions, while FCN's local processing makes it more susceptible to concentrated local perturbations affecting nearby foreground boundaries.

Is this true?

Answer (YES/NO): NO